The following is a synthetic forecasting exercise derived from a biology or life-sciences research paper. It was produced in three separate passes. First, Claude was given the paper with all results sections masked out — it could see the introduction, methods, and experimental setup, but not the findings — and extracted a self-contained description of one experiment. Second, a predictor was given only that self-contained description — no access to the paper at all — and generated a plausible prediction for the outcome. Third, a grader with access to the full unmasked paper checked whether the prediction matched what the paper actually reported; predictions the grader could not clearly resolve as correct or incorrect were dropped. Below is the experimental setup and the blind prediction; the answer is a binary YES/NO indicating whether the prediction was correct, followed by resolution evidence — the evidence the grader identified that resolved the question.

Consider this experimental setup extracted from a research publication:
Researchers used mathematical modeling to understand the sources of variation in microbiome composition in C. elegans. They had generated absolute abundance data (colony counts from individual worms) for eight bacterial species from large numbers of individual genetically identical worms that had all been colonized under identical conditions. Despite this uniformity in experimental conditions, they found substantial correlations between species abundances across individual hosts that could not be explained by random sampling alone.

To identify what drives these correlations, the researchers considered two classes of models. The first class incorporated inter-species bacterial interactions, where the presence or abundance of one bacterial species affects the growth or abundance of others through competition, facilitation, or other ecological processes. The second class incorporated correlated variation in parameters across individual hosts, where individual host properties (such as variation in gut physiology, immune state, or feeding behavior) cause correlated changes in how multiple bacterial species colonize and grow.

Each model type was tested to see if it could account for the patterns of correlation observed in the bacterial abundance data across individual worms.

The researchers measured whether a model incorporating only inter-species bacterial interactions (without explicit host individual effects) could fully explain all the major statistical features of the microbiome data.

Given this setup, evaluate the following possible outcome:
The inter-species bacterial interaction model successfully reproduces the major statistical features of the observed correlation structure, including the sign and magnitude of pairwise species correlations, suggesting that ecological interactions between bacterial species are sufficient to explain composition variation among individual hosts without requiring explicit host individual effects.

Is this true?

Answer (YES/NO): NO